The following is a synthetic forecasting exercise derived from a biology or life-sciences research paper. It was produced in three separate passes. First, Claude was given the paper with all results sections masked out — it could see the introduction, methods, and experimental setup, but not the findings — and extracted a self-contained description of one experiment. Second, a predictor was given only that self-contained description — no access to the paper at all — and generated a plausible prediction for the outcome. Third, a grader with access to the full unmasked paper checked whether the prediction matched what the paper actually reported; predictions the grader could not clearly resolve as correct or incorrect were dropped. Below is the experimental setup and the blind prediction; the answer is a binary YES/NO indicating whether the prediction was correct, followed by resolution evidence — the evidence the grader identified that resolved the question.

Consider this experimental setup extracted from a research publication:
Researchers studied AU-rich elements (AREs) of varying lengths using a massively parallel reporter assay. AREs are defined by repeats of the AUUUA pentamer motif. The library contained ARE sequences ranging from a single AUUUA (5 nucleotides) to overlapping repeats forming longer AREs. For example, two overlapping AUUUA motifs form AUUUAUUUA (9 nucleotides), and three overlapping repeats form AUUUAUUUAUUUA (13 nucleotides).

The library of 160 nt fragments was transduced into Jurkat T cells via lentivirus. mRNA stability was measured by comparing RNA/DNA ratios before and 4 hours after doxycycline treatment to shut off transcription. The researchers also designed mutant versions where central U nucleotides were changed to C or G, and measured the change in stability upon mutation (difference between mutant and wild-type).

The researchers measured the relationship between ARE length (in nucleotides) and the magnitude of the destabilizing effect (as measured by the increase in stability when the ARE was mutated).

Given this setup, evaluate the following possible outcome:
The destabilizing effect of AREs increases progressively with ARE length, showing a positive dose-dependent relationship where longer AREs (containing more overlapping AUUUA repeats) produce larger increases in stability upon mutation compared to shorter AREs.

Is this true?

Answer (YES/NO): YES